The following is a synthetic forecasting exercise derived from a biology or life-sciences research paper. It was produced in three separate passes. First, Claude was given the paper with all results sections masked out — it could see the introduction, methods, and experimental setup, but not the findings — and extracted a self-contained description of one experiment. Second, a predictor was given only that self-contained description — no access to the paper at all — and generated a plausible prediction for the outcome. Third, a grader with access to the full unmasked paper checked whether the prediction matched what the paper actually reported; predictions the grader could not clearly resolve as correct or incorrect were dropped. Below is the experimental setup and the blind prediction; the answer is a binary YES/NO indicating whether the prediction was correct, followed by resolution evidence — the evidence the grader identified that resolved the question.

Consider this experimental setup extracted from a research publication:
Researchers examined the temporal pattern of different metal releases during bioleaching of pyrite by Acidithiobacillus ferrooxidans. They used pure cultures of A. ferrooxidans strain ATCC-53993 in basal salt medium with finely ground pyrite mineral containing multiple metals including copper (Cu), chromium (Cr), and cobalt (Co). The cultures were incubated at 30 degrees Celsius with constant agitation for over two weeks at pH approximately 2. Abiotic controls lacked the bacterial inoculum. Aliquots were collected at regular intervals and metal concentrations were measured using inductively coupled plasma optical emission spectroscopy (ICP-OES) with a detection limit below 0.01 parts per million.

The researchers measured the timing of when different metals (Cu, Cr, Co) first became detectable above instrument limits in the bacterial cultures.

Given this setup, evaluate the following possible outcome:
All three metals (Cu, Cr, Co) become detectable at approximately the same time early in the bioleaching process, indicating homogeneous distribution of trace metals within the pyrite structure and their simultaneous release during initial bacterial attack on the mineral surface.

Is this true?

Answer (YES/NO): NO